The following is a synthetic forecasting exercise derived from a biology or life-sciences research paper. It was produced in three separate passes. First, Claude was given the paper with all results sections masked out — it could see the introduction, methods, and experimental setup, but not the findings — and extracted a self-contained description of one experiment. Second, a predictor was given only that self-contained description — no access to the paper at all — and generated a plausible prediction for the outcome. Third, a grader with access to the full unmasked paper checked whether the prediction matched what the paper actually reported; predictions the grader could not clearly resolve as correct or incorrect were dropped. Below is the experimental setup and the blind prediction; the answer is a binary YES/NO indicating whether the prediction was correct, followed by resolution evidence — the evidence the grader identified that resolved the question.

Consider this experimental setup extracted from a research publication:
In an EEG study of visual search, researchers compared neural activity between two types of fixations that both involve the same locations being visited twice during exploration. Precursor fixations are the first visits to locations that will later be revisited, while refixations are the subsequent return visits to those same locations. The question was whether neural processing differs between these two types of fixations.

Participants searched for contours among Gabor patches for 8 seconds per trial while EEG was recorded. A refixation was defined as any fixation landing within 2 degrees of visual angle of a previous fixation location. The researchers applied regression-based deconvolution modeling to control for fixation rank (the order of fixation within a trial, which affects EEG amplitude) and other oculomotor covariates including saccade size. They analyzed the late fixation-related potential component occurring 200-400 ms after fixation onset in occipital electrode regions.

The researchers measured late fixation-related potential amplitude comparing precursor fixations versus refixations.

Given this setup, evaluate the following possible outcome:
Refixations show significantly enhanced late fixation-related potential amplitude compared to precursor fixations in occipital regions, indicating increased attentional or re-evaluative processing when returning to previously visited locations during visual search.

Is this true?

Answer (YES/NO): NO